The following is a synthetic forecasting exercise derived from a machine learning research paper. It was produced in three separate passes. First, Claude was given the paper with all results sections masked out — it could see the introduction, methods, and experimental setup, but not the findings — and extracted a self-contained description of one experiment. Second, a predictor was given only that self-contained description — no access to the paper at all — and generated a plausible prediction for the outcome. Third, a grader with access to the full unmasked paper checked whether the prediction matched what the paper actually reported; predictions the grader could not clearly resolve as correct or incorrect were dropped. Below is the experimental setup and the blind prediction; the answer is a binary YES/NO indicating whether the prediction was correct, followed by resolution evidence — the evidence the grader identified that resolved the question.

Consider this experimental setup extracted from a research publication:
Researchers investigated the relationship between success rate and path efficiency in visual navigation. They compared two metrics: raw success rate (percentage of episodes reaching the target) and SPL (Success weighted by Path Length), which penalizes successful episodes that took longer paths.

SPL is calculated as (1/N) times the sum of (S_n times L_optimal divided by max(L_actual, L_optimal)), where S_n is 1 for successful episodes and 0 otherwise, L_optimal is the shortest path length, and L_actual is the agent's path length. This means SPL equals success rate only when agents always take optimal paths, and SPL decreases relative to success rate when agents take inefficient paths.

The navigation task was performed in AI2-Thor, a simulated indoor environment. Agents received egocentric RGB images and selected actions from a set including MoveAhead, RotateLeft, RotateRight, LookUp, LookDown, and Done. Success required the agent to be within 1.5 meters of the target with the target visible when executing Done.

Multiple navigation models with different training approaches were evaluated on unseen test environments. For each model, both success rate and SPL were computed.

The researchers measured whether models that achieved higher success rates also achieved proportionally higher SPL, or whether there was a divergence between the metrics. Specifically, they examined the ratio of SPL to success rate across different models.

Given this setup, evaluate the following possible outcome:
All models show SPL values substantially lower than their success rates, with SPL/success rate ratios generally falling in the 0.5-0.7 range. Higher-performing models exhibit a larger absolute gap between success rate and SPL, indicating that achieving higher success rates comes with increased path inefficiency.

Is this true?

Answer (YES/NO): NO